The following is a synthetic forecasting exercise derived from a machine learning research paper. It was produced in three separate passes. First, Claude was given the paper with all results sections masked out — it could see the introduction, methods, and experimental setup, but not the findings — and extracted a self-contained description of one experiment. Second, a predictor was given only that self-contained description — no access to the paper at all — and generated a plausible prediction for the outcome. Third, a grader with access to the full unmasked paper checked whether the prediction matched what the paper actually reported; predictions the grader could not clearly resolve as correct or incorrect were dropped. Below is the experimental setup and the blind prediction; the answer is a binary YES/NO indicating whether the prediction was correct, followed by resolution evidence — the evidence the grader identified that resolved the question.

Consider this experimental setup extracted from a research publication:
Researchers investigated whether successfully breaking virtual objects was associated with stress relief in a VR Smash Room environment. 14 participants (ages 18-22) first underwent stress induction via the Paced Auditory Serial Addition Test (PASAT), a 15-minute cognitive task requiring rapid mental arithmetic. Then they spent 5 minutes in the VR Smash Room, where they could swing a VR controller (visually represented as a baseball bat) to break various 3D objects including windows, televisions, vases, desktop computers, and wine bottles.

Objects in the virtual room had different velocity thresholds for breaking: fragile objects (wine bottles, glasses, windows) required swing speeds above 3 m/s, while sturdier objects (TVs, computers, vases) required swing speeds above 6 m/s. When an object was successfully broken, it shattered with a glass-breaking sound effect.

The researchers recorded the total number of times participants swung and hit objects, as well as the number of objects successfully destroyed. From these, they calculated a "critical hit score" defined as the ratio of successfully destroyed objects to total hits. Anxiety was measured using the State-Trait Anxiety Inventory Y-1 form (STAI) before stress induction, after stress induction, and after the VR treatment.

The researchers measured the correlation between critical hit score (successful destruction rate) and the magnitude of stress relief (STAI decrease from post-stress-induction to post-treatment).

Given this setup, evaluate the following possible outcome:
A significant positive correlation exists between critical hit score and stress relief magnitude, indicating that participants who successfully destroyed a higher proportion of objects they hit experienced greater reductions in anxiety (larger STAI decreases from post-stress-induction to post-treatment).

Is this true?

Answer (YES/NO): NO